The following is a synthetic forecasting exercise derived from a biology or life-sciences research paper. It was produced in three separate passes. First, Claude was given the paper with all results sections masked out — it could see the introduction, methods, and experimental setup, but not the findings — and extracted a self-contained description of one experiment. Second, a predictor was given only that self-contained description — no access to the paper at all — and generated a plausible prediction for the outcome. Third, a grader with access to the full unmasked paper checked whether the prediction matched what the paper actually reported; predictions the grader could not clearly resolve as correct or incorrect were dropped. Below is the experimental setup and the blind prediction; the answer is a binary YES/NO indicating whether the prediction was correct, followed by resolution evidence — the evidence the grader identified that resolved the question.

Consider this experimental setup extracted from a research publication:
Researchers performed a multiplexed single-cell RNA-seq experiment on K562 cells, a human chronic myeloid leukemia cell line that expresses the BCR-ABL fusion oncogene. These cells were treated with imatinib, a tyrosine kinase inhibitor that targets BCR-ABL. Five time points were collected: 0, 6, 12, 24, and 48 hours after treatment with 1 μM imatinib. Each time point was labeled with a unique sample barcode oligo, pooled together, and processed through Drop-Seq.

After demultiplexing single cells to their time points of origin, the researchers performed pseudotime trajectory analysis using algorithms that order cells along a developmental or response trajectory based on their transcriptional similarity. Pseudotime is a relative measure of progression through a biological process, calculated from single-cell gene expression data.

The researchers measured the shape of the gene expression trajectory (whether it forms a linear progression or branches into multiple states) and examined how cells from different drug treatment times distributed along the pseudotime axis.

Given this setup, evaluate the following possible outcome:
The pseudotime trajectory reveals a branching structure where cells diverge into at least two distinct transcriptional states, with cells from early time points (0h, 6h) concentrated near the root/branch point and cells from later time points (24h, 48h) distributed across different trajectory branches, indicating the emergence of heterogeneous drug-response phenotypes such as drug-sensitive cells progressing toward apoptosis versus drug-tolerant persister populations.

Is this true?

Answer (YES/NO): NO